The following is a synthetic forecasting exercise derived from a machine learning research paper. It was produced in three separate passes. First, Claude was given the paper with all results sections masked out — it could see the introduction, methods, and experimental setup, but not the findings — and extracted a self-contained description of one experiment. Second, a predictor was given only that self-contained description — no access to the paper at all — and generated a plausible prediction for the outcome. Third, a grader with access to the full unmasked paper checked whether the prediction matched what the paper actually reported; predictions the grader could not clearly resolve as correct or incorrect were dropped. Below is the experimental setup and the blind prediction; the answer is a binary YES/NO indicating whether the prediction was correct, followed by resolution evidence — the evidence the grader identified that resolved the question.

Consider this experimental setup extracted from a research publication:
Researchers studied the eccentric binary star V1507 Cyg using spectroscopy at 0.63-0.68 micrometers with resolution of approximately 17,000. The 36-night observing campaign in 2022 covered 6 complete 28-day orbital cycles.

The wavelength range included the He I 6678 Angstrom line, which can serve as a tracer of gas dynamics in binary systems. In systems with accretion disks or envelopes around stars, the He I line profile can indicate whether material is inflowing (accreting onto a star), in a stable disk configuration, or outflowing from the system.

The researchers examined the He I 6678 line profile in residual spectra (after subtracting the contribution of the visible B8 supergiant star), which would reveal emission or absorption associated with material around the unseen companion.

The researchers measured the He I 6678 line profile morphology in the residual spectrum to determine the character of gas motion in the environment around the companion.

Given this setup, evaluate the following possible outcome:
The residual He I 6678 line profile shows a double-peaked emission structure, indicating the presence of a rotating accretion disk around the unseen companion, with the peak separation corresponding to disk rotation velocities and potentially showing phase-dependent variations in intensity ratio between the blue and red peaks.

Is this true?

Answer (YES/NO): NO